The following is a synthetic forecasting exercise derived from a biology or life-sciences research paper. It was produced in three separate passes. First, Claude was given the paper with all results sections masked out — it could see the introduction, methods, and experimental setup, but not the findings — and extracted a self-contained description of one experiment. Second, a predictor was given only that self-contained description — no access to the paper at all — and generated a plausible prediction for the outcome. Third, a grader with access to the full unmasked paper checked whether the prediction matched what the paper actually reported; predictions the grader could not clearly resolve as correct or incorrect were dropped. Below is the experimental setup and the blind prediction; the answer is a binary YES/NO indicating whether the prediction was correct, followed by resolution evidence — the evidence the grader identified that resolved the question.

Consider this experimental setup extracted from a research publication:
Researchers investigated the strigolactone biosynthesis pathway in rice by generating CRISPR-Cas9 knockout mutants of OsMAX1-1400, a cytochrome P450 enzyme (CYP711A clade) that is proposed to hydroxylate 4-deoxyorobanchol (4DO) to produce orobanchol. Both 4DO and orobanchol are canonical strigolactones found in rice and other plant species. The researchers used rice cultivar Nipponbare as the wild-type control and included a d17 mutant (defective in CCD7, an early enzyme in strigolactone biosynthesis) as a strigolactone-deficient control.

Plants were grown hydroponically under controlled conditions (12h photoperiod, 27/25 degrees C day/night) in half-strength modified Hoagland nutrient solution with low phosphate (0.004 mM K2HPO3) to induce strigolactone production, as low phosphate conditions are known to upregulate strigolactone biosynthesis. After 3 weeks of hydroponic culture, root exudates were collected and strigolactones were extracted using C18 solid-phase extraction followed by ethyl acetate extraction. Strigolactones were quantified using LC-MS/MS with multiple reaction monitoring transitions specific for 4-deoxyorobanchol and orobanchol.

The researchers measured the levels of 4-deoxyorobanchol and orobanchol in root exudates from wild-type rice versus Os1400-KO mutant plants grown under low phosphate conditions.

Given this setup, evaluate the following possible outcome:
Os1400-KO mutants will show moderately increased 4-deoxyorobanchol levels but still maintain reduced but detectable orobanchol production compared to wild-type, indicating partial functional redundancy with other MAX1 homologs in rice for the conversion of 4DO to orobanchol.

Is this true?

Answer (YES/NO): NO